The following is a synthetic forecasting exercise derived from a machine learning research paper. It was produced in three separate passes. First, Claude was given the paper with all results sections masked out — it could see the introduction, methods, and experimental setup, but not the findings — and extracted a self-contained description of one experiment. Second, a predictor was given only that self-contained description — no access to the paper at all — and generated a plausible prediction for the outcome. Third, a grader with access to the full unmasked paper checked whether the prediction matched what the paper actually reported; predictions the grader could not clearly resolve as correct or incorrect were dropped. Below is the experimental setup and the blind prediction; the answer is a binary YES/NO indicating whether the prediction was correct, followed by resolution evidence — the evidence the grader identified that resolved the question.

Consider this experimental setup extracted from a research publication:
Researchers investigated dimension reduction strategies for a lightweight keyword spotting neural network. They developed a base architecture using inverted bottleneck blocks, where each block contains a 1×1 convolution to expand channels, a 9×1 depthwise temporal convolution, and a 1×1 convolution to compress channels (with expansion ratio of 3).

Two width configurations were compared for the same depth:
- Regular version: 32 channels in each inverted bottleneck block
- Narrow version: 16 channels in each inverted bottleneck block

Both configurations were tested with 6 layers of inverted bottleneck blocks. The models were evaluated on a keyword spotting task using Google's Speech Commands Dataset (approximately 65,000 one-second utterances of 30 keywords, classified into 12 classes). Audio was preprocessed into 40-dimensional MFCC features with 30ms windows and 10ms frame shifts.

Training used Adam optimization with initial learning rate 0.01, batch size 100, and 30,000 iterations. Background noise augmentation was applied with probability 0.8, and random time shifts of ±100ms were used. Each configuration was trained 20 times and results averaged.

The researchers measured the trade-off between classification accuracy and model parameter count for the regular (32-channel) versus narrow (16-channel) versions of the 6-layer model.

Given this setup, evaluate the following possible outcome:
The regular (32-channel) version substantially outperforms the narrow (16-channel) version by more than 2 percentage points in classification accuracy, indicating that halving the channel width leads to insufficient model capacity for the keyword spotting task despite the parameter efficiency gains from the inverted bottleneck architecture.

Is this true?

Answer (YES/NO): NO